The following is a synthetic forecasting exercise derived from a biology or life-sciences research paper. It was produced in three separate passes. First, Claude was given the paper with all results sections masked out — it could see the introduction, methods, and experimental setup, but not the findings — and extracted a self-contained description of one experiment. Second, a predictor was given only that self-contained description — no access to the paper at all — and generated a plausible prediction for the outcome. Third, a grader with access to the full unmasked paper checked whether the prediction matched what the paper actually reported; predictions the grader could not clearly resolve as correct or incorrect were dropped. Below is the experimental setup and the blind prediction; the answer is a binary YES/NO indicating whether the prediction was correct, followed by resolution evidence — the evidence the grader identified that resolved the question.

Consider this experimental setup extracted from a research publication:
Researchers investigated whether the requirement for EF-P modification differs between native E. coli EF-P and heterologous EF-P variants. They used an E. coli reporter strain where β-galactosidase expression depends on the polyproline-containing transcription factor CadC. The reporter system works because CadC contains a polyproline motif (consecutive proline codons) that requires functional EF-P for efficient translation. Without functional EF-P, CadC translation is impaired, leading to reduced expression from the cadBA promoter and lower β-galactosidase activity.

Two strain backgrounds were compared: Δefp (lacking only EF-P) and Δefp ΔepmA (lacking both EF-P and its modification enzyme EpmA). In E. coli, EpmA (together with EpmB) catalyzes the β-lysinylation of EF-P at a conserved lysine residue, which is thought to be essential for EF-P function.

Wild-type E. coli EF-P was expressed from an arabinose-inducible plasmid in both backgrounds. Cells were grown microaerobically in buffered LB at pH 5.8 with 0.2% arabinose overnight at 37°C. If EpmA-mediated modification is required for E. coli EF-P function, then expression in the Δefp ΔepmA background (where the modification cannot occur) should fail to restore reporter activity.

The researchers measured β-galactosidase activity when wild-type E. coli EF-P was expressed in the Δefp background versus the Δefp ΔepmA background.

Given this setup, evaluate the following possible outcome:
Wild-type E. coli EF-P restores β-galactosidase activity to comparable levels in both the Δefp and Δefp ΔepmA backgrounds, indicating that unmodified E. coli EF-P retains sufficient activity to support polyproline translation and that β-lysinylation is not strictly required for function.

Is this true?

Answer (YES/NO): NO